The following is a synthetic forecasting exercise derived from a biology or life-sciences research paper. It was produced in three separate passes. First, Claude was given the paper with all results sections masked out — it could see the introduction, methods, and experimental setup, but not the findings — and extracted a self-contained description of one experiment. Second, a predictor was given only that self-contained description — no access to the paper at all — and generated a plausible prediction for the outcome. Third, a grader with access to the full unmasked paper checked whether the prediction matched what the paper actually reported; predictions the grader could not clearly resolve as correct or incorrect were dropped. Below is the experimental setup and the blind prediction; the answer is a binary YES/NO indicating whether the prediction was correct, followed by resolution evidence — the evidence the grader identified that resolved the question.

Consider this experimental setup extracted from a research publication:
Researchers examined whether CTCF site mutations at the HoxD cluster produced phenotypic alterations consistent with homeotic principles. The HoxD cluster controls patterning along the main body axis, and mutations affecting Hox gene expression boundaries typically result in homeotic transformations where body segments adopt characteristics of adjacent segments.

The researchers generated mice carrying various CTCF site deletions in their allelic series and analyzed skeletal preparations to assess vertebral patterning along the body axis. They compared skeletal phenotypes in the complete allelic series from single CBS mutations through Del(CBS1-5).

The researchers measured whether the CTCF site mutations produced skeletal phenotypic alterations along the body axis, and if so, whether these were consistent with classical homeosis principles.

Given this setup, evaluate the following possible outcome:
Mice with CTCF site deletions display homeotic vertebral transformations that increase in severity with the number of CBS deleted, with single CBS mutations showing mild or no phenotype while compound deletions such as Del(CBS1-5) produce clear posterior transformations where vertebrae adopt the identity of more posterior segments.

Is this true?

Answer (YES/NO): NO